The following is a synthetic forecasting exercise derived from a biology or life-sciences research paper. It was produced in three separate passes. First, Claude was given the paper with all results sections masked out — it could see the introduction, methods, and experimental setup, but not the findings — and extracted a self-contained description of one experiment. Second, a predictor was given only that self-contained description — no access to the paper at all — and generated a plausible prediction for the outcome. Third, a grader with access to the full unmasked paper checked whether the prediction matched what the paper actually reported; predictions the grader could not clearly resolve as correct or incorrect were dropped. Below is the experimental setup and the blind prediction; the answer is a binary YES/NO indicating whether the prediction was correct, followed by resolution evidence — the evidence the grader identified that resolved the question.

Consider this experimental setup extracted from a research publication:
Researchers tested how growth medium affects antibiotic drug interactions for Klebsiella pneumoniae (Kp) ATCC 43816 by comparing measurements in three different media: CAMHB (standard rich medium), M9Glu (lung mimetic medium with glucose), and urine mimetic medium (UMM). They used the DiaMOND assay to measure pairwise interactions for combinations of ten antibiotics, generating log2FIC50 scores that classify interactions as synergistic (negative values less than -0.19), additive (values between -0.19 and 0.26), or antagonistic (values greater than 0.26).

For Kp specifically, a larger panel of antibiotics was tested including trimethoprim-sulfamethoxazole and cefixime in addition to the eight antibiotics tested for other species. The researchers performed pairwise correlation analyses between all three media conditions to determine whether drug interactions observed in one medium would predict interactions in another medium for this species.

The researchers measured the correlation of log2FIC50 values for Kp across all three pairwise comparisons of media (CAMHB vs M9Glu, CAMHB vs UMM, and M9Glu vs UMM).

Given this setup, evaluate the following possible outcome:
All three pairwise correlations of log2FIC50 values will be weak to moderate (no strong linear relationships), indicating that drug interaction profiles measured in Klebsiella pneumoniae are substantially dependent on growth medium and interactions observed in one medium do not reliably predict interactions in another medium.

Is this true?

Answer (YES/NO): YES